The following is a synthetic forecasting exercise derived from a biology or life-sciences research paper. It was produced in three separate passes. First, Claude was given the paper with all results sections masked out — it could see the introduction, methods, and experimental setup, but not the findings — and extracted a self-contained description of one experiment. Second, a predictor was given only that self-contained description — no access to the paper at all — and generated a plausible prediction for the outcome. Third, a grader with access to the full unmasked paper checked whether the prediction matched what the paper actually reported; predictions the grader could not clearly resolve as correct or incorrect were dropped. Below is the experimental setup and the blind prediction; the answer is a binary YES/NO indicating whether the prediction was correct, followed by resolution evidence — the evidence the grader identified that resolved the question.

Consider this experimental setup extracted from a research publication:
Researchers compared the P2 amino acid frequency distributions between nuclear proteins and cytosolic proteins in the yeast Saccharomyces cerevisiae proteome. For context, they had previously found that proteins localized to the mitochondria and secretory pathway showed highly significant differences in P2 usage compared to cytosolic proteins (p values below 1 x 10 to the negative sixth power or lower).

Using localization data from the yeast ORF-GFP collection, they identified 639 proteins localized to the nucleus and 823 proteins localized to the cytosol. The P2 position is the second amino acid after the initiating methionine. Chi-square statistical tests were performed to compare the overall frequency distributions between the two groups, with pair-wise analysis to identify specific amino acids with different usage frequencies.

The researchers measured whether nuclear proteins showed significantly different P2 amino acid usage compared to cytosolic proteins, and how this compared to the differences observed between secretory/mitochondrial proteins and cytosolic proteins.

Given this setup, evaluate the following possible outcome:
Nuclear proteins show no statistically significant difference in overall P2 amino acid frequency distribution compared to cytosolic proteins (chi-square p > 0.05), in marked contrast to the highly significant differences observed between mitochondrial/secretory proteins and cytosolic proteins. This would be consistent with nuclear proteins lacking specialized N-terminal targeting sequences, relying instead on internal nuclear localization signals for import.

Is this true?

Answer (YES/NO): NO